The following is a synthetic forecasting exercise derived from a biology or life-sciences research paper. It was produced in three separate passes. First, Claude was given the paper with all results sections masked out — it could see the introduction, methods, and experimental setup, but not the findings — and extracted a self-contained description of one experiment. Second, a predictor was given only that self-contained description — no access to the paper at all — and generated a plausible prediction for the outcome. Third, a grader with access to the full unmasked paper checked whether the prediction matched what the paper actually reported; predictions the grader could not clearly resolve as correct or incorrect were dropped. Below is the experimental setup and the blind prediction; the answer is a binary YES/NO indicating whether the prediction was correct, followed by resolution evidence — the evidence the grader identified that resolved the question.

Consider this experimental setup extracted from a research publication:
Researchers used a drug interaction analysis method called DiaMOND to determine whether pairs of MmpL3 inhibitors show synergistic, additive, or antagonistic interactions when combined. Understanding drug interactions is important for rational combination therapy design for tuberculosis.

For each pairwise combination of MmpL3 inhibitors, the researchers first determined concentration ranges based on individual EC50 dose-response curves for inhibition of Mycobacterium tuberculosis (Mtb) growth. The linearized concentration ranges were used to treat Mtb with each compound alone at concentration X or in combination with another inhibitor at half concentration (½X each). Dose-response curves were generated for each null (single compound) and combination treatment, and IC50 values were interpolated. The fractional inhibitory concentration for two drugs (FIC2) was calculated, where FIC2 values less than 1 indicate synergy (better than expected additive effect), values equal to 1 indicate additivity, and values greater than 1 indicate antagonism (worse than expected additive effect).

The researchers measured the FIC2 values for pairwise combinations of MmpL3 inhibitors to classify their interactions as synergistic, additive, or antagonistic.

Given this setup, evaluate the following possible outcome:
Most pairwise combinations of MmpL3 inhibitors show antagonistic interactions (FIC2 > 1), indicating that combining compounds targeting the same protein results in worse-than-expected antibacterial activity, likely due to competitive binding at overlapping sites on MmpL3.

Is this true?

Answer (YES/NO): NO